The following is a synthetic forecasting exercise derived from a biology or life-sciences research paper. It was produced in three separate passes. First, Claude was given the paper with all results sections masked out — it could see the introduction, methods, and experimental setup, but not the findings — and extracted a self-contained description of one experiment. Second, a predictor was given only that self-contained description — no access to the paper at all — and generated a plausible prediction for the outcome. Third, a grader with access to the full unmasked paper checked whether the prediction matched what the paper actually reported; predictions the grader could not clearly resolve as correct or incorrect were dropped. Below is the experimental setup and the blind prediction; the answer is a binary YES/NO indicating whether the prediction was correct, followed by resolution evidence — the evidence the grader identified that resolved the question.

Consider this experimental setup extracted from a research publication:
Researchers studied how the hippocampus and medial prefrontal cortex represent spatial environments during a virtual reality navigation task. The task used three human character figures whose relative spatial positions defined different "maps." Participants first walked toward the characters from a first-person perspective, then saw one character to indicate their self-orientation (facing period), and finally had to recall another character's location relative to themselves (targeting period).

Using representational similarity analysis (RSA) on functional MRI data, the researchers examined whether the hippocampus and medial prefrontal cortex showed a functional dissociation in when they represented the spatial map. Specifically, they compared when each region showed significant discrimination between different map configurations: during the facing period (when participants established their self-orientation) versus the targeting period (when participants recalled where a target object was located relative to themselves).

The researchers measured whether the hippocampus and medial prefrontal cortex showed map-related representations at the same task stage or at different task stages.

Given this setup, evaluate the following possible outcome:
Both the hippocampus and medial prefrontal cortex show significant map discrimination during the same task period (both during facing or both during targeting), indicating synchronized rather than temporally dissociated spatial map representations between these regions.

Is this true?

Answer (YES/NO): NO